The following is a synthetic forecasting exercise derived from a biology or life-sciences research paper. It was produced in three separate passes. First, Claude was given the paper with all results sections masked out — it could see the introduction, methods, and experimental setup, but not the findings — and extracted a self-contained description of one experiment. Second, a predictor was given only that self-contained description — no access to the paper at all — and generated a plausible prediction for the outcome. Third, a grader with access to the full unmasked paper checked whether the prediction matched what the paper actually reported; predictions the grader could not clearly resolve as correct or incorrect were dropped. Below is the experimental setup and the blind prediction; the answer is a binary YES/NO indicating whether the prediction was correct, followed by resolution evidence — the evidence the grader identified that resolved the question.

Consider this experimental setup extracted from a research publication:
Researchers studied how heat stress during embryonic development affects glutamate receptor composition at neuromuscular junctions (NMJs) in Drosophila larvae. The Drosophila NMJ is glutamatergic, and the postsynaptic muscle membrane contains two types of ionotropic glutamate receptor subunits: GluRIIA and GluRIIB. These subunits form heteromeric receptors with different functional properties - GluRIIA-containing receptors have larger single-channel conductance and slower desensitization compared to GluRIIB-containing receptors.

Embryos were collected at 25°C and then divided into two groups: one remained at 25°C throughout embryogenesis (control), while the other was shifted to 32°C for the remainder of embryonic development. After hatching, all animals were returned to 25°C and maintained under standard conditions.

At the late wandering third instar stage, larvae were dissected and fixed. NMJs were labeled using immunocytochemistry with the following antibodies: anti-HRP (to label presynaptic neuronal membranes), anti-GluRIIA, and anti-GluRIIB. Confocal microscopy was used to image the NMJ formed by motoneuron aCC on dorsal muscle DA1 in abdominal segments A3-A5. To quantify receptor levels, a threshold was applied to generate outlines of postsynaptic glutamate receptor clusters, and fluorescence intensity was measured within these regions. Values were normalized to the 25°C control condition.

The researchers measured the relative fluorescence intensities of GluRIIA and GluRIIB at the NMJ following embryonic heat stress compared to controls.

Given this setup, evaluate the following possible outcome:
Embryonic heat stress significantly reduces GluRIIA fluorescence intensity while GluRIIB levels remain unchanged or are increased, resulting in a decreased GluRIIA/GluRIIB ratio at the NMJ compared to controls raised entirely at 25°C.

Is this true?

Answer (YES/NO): YES